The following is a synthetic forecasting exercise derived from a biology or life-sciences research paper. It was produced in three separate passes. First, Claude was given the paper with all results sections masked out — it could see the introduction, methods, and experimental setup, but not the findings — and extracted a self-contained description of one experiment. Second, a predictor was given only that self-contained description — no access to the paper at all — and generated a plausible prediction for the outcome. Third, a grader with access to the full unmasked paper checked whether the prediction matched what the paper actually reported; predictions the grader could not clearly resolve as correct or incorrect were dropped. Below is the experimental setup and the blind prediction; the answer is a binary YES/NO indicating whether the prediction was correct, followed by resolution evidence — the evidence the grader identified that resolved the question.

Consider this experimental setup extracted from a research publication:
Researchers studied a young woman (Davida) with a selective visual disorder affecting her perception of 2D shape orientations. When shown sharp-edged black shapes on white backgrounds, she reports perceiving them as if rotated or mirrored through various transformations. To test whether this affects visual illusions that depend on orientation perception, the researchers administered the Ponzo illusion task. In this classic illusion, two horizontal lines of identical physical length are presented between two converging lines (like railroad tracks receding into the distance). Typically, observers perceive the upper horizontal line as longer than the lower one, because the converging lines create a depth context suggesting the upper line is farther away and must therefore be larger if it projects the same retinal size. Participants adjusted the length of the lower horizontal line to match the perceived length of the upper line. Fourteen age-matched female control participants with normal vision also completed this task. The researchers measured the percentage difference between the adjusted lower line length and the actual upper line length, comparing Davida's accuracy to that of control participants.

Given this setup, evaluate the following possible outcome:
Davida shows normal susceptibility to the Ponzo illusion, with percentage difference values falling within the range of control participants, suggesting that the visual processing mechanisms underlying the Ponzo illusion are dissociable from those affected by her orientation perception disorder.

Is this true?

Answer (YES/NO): NO